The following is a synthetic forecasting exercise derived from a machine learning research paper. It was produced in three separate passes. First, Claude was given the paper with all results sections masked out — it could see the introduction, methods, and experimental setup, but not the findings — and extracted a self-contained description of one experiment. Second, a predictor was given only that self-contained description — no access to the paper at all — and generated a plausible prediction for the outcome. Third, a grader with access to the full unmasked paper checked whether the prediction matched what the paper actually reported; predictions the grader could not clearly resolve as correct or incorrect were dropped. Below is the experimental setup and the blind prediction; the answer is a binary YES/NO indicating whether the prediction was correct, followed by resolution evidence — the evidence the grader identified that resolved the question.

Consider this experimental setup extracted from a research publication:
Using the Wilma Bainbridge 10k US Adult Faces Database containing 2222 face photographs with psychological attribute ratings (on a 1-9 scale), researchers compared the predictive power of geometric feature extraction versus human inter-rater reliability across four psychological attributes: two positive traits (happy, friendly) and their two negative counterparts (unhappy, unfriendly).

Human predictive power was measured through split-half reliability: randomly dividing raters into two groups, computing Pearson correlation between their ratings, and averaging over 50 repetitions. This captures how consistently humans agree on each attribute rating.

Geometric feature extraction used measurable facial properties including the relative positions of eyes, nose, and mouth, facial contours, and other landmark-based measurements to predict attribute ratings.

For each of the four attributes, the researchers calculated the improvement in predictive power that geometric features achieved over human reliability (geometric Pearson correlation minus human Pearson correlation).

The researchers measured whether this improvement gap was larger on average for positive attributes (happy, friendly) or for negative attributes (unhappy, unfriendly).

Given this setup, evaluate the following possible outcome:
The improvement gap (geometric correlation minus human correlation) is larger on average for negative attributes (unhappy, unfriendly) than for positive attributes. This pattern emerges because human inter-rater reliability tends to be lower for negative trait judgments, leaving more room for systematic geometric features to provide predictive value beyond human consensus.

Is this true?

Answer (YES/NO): YES